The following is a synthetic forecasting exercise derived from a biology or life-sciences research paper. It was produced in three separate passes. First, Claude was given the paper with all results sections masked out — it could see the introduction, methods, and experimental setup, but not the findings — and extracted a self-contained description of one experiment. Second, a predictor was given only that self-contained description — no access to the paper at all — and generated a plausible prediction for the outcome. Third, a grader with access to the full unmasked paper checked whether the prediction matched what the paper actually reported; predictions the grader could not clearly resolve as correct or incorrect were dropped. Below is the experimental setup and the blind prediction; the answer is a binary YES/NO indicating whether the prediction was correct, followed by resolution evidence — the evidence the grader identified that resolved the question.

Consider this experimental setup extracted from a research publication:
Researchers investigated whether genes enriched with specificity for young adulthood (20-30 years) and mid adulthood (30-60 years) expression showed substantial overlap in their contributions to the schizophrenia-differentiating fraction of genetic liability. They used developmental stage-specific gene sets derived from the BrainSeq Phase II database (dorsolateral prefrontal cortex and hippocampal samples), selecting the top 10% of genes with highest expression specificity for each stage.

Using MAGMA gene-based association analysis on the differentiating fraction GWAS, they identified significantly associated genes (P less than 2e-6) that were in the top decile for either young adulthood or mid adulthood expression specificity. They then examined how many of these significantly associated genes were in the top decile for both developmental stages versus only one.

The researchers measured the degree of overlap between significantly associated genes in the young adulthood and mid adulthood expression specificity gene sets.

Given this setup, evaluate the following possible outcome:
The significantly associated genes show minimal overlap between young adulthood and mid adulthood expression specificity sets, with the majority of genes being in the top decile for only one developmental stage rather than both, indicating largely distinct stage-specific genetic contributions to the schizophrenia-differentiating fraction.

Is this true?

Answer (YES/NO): YES